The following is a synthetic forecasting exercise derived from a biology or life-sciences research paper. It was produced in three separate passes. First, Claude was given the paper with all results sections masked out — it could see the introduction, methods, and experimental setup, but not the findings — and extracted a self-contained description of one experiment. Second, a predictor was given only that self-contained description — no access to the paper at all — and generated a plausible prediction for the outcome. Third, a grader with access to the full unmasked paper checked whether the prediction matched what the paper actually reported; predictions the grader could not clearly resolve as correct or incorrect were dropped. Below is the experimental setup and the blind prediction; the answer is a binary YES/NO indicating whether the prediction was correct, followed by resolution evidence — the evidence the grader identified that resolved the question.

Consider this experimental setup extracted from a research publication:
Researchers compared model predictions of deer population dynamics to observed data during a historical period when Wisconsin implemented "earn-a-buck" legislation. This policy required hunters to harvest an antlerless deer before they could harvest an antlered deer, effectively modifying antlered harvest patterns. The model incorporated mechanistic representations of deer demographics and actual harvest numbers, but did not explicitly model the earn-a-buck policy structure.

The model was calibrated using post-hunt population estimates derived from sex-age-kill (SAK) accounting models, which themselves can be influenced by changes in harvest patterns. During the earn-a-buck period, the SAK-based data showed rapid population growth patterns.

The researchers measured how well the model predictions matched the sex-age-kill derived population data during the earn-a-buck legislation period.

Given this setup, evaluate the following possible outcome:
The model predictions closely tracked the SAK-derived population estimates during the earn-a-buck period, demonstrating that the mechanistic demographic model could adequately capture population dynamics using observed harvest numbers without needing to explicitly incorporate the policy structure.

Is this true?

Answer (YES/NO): NO